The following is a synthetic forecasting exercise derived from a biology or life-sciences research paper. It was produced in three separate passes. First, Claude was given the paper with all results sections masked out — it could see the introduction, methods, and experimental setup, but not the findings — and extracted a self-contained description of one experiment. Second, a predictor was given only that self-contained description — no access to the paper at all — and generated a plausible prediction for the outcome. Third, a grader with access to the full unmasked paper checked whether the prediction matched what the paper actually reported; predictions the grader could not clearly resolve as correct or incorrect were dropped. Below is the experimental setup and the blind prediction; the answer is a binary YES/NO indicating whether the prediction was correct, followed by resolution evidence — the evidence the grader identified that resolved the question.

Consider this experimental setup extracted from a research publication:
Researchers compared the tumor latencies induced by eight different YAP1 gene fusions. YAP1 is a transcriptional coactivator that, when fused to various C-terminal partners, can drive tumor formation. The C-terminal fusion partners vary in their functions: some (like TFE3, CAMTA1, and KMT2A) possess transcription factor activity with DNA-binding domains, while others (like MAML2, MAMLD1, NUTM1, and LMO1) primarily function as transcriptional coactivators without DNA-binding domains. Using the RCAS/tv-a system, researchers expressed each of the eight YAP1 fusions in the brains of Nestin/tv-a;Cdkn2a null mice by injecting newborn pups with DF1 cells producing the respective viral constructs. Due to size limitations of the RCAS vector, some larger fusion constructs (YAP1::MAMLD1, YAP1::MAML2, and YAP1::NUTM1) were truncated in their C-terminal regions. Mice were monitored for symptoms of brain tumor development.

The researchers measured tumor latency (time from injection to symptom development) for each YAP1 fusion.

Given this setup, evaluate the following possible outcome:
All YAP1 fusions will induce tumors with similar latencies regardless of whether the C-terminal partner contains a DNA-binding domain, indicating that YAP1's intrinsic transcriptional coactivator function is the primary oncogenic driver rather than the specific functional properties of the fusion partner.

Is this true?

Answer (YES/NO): NO